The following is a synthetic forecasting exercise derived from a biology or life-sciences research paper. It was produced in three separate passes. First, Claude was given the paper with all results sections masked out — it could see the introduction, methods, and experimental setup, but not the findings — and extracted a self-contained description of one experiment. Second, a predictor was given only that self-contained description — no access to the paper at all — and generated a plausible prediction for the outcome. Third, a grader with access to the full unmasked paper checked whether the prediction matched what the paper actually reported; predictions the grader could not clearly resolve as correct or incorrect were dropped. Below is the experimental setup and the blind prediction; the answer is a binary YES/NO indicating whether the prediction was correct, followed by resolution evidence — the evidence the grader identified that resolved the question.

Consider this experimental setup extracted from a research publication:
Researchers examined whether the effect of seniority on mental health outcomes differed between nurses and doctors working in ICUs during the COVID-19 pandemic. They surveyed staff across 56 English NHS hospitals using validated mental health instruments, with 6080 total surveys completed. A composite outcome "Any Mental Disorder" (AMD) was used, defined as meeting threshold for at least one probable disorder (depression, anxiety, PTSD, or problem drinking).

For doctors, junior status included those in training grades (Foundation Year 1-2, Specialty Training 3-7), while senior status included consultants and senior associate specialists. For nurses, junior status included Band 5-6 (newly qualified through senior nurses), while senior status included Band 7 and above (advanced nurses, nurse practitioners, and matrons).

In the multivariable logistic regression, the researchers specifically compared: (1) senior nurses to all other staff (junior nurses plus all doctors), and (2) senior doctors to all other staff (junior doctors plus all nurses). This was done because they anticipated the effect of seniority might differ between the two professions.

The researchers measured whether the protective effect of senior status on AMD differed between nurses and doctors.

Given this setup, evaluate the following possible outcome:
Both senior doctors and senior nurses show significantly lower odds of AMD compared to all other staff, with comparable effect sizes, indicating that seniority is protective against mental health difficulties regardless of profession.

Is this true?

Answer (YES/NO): NO